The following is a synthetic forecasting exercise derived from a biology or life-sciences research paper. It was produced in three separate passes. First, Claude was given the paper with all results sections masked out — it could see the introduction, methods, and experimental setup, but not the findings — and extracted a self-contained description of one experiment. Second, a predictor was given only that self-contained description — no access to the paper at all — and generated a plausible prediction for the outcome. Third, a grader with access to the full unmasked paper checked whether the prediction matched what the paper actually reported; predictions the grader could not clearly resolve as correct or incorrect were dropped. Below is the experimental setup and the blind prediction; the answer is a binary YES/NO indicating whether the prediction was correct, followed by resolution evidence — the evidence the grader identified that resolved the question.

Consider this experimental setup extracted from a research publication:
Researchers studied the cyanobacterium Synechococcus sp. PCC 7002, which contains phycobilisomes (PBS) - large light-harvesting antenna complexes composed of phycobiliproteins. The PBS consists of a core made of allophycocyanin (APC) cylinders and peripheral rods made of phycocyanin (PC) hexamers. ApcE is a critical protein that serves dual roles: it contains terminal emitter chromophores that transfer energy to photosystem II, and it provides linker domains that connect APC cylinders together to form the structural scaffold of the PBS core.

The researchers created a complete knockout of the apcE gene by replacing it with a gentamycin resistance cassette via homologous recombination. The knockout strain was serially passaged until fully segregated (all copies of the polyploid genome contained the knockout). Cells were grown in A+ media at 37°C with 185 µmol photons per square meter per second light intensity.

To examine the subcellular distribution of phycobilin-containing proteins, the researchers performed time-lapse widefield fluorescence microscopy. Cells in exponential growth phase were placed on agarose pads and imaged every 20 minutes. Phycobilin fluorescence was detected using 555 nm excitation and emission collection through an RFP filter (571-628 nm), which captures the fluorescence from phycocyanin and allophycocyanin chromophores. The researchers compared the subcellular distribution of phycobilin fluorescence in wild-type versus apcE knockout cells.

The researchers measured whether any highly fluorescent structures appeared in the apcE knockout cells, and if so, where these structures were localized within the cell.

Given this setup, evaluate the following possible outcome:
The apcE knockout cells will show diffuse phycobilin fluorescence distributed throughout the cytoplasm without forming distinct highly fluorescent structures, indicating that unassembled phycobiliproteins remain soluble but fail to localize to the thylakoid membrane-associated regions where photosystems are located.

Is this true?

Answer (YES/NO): NO